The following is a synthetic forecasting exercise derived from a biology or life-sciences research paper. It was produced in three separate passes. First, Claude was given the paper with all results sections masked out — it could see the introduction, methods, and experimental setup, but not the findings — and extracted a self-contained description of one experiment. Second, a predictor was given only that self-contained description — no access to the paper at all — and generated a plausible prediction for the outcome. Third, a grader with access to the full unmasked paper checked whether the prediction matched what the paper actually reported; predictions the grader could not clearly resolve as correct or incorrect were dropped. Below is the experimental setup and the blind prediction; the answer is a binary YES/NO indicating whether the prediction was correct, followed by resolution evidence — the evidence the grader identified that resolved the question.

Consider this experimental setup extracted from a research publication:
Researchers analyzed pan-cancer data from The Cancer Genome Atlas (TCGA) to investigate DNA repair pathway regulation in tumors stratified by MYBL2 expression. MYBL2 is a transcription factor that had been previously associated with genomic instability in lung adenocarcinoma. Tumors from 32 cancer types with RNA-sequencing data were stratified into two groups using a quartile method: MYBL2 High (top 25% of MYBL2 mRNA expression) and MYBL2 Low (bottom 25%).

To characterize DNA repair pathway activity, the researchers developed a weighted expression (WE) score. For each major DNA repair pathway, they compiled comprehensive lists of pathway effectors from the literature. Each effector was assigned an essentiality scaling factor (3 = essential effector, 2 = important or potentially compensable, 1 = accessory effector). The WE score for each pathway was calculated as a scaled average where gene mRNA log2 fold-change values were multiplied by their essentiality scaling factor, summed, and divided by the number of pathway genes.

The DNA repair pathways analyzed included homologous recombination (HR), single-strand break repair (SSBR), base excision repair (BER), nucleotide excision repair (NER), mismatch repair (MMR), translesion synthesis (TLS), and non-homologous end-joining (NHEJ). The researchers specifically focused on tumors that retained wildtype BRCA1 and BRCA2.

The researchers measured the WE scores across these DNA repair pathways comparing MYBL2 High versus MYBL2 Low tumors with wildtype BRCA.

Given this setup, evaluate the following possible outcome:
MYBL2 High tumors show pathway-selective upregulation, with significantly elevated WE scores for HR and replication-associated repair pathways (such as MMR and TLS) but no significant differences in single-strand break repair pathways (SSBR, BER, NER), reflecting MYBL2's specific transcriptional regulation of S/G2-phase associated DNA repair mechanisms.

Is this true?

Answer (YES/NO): NO